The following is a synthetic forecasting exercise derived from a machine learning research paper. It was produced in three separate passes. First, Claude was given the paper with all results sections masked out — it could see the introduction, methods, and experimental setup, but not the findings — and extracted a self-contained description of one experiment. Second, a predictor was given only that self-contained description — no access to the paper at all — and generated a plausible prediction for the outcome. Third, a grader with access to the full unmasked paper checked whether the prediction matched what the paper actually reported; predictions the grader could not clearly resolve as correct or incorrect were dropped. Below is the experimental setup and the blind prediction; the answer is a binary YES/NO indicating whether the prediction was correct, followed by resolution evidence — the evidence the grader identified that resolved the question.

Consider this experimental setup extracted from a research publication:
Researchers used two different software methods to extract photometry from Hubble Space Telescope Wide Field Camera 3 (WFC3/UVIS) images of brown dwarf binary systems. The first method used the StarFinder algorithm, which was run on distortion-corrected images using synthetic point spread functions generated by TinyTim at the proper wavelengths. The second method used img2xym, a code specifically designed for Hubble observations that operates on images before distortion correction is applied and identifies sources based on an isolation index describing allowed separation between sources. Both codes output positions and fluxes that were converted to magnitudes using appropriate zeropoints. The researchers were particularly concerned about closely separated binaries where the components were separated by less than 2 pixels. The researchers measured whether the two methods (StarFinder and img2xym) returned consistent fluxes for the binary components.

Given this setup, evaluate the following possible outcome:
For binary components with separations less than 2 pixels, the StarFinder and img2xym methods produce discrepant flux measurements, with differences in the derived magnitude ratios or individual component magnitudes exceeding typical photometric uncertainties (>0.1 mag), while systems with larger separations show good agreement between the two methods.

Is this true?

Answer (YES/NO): NO